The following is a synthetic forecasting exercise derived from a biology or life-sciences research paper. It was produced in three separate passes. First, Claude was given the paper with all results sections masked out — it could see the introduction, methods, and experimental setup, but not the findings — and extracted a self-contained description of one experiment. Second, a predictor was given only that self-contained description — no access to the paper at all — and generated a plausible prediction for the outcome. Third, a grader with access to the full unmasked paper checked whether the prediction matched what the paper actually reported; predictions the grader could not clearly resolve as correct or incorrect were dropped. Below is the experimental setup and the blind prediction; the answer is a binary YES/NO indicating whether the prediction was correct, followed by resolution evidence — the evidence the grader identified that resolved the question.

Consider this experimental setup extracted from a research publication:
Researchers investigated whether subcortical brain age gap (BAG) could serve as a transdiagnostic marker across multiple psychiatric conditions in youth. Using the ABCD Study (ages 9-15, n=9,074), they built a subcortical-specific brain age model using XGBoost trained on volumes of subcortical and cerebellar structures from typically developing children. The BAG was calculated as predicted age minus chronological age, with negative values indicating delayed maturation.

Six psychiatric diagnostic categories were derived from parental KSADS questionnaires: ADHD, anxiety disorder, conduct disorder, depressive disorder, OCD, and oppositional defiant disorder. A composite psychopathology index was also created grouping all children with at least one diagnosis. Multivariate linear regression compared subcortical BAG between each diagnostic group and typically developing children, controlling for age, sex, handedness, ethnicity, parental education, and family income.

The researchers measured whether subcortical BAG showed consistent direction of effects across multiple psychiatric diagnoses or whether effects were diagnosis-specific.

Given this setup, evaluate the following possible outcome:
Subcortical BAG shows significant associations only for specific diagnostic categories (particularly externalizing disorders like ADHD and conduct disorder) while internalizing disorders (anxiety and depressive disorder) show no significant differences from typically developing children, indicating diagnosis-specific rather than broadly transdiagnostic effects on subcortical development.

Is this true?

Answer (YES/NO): NO